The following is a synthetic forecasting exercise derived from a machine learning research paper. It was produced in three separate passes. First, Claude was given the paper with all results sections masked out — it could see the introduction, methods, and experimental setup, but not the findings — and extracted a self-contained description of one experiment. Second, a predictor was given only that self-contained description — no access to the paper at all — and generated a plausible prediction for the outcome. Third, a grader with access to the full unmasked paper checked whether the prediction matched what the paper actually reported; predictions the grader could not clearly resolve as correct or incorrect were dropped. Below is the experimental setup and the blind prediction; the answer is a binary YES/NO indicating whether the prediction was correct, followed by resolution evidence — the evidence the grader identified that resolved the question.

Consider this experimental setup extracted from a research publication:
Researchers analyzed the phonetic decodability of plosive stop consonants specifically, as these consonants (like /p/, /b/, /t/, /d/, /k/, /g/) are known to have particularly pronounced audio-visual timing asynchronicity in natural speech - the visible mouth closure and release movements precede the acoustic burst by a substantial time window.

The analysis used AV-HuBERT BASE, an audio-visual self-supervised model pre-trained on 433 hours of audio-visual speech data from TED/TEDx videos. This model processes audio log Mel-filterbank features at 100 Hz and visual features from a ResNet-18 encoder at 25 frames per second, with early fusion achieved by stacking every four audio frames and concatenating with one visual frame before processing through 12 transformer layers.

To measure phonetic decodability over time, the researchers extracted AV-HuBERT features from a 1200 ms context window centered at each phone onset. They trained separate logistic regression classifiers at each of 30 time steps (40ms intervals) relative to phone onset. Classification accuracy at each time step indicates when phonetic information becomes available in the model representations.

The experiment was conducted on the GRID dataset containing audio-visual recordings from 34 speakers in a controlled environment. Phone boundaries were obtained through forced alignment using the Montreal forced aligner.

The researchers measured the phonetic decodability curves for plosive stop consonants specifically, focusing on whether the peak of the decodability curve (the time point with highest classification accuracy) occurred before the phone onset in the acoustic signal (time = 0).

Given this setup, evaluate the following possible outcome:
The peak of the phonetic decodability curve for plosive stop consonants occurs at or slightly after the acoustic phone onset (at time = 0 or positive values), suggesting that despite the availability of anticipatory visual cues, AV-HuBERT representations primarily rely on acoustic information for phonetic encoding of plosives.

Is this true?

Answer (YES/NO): YES